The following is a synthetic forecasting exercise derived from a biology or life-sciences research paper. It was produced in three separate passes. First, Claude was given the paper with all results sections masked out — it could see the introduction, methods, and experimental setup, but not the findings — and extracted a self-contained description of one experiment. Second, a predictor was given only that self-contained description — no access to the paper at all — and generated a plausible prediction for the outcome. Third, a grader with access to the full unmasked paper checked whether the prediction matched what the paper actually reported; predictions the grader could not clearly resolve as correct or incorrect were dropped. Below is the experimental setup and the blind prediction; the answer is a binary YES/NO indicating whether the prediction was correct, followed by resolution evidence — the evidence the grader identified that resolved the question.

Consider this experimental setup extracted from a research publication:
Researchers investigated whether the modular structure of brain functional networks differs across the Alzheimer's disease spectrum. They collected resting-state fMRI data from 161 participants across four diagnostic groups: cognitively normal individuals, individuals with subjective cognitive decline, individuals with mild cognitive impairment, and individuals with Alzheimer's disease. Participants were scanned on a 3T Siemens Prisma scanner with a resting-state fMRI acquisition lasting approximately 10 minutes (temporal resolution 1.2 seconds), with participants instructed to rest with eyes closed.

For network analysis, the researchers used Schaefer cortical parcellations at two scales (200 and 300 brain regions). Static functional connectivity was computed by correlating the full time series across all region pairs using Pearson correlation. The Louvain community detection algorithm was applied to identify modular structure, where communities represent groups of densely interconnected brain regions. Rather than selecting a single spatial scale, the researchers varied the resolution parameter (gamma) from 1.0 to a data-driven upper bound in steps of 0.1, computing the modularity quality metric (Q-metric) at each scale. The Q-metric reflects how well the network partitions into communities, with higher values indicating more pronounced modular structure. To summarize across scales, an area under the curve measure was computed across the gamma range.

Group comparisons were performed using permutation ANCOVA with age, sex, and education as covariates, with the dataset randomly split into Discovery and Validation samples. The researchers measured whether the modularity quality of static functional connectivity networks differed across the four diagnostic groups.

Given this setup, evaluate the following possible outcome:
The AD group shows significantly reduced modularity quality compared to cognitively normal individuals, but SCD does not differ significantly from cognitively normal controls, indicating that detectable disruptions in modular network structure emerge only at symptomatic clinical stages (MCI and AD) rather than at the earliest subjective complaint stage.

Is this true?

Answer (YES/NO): NO